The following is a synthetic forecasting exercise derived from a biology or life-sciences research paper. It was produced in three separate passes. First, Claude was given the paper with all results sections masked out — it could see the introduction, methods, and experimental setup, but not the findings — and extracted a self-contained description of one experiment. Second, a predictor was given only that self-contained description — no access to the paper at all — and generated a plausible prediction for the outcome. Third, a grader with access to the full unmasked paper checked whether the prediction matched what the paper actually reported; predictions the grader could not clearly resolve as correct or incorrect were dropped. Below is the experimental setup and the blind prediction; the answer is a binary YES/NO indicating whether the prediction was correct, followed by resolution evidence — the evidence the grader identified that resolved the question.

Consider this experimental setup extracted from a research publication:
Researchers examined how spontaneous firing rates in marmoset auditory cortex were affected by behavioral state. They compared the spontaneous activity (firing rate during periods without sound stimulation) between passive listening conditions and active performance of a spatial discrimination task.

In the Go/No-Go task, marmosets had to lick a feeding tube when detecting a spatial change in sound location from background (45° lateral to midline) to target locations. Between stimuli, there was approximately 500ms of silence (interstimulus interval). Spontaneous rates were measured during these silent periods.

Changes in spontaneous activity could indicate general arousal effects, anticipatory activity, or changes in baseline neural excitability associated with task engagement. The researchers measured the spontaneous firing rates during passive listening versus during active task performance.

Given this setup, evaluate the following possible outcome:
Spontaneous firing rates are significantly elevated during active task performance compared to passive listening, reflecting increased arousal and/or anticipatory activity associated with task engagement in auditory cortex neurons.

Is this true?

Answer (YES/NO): YES